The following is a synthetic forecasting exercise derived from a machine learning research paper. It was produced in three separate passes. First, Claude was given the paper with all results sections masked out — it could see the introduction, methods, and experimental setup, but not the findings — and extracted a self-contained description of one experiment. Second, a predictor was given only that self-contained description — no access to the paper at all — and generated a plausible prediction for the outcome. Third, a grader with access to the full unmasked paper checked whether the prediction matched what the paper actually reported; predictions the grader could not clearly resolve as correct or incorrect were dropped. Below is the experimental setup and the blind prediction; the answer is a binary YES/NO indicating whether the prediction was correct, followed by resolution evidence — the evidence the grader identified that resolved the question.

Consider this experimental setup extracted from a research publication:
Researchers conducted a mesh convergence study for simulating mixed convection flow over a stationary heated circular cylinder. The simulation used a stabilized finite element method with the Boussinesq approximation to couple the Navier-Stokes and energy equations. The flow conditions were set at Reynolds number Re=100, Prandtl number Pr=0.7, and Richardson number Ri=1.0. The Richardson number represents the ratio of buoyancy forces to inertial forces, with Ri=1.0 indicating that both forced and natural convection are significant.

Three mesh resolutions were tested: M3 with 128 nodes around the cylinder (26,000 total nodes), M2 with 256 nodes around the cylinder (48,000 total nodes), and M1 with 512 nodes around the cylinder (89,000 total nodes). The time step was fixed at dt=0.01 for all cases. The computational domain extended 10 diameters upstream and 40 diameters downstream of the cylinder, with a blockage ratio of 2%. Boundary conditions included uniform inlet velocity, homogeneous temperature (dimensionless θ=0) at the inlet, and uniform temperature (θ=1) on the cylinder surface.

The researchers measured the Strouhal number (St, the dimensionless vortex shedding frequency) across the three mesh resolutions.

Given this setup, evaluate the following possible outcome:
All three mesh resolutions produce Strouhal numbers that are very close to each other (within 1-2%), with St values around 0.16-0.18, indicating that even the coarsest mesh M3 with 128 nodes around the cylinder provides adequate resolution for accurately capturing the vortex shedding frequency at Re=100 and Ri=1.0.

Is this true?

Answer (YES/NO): YES